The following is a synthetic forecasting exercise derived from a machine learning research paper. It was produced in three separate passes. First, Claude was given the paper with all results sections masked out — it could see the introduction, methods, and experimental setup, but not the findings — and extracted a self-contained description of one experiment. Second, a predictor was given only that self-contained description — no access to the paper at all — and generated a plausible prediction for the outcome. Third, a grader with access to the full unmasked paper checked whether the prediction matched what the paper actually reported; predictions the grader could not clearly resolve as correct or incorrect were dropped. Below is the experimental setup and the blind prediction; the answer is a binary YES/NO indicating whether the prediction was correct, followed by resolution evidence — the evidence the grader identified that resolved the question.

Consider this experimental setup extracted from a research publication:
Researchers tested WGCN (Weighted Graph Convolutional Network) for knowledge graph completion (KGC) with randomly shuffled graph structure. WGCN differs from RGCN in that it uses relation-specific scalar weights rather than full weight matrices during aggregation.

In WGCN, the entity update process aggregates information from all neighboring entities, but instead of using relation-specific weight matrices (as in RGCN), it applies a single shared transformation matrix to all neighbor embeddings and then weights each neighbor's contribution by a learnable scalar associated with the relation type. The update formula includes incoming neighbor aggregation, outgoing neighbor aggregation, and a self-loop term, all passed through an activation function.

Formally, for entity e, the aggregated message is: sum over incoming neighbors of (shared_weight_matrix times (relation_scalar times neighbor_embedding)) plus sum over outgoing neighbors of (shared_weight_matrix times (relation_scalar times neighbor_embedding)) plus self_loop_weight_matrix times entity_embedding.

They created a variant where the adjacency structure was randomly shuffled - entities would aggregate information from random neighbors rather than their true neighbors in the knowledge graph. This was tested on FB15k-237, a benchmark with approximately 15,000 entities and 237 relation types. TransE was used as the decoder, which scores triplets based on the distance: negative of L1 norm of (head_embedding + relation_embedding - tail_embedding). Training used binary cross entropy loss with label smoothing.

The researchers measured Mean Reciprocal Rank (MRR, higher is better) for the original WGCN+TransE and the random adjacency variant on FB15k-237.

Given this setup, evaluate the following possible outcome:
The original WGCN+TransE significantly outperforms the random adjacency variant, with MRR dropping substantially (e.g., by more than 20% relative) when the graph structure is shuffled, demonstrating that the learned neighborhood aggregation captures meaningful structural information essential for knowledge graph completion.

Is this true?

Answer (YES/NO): NO